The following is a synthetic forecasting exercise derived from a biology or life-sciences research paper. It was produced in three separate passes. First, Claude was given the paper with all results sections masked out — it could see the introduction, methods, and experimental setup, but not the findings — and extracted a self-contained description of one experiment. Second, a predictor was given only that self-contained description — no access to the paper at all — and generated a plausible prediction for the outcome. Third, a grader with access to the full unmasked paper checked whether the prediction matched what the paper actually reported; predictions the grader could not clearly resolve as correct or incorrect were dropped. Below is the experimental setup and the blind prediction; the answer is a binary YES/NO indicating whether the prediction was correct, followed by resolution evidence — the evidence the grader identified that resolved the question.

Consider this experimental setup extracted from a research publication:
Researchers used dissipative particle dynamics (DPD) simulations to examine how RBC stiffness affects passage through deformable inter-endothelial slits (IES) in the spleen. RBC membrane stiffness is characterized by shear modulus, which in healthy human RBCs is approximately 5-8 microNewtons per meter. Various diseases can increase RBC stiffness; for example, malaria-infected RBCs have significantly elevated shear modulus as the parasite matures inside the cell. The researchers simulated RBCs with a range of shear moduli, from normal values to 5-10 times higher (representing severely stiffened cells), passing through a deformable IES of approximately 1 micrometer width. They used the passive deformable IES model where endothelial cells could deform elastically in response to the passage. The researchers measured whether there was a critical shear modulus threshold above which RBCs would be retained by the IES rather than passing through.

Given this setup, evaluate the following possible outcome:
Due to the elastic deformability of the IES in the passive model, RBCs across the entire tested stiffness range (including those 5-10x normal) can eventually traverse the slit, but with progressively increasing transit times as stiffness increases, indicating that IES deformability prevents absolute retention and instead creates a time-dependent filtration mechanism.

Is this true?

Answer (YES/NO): NO